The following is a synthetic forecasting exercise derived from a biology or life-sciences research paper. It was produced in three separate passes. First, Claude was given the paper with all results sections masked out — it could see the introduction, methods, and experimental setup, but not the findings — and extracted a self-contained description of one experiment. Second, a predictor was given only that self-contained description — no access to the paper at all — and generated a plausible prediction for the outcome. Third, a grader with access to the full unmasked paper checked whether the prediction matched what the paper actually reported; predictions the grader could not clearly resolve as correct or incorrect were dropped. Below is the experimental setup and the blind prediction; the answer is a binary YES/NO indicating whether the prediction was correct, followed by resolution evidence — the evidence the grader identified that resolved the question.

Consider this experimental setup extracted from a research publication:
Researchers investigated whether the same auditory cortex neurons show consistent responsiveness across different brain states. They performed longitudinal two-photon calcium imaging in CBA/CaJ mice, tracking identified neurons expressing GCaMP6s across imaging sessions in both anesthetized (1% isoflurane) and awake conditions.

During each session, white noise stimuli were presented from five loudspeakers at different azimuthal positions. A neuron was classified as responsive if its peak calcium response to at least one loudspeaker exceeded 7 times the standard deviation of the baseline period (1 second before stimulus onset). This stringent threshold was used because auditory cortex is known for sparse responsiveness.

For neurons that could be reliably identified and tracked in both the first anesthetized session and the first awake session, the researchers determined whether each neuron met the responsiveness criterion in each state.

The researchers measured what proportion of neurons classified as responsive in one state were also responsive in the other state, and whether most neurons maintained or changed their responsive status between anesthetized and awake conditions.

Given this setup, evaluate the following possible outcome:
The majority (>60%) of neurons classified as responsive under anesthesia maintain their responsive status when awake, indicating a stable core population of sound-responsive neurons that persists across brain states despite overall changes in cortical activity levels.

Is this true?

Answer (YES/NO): YES